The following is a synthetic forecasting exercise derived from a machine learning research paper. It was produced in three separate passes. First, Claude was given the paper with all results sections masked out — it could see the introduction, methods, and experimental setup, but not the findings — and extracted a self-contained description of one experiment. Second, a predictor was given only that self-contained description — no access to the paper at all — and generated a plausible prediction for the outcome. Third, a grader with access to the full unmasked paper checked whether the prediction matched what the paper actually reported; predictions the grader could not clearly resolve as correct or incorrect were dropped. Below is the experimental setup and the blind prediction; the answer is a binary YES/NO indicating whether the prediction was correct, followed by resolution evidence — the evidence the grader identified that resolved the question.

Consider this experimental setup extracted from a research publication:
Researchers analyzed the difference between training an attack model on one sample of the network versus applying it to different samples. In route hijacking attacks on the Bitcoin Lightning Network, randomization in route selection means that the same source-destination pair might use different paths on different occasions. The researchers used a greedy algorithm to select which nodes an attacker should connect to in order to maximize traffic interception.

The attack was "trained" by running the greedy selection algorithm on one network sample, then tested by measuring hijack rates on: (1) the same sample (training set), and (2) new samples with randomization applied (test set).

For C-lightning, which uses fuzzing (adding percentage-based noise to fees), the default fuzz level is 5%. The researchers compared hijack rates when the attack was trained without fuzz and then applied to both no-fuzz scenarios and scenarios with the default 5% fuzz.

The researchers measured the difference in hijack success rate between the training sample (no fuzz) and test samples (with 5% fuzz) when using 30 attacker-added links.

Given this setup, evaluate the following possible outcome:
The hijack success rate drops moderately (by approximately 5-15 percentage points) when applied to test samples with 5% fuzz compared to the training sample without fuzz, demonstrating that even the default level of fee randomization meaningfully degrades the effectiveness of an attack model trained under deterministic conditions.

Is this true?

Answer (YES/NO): NO